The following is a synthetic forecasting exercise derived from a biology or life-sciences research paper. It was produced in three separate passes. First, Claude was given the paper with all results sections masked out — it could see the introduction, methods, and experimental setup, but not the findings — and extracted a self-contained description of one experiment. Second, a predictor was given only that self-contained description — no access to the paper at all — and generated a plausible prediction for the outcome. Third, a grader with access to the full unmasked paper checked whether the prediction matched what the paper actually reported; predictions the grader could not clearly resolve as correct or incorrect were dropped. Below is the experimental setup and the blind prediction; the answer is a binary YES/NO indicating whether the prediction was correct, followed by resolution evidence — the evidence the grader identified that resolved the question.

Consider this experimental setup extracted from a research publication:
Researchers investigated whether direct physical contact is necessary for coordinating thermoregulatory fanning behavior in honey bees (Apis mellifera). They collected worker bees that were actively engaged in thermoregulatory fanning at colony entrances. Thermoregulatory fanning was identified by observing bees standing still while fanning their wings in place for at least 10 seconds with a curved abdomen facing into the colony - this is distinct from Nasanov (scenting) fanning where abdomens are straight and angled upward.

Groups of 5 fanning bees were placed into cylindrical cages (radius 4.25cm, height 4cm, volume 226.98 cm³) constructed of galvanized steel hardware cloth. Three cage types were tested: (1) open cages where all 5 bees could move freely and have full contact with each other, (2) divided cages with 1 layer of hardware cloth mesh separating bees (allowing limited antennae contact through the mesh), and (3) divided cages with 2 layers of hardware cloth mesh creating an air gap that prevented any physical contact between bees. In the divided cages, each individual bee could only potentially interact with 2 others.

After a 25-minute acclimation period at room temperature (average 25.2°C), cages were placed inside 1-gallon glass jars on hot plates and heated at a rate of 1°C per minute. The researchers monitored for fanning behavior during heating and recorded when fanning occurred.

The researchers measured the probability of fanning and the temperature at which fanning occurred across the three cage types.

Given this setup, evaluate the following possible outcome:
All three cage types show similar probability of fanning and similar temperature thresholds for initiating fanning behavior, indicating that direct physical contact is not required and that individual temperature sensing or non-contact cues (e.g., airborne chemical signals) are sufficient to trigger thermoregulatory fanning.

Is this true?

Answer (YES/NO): NO